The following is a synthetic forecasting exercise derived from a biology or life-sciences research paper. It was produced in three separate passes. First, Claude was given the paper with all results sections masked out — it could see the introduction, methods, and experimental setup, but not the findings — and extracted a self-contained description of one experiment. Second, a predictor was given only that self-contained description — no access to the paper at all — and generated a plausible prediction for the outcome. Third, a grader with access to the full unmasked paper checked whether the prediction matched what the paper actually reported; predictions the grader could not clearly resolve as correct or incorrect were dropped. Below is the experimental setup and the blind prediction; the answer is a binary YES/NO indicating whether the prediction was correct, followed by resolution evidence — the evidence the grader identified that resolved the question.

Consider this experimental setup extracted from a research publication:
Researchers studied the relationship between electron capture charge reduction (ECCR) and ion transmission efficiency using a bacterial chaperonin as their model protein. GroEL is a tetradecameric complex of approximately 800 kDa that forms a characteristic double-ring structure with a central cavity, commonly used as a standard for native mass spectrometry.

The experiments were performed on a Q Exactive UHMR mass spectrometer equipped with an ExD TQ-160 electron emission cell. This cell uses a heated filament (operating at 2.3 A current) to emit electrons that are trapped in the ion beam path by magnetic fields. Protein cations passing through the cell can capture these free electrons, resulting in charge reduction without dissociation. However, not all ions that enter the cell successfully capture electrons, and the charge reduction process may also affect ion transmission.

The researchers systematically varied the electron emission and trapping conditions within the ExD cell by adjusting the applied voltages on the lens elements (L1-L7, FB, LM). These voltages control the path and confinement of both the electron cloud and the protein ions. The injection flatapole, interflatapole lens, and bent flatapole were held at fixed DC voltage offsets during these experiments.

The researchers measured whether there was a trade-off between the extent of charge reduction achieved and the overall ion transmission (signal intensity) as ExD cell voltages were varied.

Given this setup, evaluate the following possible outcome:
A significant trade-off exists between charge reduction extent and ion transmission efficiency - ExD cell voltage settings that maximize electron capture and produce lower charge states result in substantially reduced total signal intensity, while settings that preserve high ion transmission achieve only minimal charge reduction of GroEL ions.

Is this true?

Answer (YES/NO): YES